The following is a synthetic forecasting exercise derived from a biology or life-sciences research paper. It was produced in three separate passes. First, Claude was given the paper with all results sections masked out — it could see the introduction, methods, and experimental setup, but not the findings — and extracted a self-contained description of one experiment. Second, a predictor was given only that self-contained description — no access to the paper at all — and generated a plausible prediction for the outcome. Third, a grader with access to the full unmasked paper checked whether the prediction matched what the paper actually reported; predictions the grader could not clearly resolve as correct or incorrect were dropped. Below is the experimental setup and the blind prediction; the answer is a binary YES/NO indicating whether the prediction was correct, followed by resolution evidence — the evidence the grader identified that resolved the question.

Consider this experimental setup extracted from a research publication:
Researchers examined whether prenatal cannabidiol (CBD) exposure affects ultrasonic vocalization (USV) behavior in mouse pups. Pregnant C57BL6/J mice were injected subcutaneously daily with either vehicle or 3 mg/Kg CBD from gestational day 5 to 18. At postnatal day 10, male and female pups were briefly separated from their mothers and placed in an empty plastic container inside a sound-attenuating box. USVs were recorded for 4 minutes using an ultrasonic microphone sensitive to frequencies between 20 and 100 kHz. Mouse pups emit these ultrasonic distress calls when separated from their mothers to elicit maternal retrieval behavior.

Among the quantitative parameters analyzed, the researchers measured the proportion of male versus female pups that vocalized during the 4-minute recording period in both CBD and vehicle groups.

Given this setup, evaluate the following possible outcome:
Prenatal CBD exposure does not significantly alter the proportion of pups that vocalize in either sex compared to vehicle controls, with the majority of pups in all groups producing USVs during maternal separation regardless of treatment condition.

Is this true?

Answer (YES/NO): NO